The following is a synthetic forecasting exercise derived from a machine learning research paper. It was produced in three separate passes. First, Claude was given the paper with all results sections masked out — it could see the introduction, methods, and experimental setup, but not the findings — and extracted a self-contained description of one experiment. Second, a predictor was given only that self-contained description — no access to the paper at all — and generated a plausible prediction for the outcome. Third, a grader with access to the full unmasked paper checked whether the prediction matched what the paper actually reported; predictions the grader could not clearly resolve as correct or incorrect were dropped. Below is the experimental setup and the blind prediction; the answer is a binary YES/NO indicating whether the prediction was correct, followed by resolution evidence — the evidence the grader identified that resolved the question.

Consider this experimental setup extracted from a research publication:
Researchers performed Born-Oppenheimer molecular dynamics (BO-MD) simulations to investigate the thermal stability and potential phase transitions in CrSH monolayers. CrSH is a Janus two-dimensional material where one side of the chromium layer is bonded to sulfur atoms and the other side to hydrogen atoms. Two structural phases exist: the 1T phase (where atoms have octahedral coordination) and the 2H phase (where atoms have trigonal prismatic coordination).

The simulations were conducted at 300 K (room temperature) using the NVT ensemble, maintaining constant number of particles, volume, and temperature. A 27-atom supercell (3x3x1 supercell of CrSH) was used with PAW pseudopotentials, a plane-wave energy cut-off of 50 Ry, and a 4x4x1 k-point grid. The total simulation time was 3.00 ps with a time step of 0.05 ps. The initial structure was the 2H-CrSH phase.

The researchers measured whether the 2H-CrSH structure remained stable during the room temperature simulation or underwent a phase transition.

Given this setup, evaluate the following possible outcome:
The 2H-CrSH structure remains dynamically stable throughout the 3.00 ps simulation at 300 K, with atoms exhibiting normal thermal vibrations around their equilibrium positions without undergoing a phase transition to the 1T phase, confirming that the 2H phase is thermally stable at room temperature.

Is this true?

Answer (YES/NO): NO